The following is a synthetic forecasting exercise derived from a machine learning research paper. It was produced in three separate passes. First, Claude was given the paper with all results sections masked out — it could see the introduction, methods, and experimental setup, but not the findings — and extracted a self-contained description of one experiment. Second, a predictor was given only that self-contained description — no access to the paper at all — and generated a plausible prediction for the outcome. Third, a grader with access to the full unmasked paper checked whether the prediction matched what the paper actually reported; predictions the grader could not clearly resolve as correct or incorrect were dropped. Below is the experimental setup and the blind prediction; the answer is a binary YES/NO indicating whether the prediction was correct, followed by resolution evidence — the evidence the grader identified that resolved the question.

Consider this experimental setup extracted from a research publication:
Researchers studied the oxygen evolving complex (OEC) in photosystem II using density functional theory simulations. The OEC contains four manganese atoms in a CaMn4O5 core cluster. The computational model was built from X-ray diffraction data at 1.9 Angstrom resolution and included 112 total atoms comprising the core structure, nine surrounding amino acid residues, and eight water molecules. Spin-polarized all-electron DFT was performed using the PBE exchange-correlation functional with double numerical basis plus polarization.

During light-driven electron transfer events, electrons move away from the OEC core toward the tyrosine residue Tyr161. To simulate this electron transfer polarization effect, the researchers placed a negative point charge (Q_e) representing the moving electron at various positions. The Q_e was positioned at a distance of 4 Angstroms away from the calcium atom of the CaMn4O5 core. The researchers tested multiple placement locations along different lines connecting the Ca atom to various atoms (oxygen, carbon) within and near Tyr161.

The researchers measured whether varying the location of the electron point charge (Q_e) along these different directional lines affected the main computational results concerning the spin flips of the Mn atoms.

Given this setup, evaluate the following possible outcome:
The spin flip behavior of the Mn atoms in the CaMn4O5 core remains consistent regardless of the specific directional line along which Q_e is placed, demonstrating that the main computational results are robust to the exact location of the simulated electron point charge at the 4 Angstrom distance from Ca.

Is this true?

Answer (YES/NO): YES